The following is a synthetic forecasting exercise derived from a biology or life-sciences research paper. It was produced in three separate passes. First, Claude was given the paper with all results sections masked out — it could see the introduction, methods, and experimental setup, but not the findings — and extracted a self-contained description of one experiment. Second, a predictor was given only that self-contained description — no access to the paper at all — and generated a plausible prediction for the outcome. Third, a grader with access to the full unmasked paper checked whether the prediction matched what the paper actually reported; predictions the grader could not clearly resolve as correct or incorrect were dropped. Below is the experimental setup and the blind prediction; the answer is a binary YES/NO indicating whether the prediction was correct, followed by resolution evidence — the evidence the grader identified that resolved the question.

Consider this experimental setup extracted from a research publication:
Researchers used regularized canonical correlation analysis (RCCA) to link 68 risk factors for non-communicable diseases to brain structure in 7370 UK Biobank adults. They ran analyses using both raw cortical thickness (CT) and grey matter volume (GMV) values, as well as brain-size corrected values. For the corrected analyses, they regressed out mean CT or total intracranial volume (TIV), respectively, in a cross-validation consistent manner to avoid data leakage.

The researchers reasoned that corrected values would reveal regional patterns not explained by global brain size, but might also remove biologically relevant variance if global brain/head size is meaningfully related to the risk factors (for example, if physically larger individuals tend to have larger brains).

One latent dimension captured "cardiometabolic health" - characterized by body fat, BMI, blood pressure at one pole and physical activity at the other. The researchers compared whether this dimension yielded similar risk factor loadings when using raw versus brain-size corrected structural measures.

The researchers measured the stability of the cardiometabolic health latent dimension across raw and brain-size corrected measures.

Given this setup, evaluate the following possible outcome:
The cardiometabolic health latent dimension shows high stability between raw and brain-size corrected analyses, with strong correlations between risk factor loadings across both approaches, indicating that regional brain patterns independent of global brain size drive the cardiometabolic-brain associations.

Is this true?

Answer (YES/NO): YES